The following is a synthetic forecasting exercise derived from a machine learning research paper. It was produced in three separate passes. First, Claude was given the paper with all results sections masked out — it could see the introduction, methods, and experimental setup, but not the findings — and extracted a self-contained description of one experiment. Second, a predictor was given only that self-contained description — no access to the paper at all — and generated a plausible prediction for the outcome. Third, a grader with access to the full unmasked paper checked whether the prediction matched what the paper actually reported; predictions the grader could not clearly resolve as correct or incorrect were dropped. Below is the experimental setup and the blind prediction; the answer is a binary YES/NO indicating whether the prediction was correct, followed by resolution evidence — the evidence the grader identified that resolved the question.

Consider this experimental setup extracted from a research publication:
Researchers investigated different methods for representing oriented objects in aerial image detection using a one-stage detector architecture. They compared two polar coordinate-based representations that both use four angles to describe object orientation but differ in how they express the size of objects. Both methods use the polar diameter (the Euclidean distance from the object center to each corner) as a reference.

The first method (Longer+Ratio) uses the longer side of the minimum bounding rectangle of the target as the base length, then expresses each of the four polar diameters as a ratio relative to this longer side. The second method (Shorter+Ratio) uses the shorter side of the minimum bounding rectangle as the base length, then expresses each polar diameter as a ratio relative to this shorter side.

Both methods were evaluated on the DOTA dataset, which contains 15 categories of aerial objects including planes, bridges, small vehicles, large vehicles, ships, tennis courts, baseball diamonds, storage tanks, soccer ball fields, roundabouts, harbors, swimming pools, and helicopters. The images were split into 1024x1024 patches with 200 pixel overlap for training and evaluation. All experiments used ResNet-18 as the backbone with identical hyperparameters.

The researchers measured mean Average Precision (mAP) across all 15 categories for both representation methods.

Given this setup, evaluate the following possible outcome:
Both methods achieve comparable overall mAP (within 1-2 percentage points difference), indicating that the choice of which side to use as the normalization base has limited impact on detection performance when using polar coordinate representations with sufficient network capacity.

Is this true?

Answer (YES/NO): NO